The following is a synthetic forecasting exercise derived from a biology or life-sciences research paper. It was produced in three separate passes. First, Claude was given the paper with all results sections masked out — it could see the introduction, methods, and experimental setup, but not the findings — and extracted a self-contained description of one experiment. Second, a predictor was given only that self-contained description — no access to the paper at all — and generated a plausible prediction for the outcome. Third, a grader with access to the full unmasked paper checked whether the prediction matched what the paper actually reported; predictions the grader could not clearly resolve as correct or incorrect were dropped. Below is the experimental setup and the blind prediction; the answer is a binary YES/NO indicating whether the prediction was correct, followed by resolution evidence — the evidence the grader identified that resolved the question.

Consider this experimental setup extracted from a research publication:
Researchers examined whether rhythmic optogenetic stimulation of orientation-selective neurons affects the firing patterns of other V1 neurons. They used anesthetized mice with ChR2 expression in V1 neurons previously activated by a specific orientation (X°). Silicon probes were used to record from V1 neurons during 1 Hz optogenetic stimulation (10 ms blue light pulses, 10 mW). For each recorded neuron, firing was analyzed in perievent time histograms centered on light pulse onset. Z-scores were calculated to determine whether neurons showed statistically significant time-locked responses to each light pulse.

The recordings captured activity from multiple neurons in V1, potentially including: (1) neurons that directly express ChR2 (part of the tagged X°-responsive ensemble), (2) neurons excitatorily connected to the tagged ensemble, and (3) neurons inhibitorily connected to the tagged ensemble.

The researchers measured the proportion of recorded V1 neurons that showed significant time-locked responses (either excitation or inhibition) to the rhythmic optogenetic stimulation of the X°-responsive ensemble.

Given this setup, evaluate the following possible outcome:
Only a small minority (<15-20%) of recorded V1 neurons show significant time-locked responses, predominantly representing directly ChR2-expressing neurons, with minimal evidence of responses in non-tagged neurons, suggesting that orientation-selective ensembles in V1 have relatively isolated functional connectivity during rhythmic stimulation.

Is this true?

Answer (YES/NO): NO